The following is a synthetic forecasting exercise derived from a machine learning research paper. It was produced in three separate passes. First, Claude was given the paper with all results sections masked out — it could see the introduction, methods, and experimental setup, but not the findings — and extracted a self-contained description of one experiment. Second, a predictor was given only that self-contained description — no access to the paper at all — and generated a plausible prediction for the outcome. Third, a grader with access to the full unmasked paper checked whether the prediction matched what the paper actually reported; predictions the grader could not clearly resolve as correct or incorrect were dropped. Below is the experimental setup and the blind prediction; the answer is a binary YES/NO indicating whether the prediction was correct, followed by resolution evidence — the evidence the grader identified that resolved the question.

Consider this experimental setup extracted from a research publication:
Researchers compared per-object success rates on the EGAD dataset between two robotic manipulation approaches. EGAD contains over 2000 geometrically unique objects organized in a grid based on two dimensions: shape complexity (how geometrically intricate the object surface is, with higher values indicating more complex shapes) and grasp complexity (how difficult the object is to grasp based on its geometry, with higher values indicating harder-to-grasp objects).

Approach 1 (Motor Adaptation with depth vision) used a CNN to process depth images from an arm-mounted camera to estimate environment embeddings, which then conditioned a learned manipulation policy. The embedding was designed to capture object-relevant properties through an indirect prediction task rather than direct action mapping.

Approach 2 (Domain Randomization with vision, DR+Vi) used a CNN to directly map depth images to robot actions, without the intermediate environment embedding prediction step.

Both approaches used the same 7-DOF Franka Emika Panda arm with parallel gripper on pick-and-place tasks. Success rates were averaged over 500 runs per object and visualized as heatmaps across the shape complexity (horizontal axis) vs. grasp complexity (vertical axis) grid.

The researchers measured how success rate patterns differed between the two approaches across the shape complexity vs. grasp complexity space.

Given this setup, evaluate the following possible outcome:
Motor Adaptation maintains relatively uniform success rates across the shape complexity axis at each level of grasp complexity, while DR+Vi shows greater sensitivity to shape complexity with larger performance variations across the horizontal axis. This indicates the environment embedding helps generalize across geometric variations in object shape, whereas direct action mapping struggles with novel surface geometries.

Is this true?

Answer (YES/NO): NO